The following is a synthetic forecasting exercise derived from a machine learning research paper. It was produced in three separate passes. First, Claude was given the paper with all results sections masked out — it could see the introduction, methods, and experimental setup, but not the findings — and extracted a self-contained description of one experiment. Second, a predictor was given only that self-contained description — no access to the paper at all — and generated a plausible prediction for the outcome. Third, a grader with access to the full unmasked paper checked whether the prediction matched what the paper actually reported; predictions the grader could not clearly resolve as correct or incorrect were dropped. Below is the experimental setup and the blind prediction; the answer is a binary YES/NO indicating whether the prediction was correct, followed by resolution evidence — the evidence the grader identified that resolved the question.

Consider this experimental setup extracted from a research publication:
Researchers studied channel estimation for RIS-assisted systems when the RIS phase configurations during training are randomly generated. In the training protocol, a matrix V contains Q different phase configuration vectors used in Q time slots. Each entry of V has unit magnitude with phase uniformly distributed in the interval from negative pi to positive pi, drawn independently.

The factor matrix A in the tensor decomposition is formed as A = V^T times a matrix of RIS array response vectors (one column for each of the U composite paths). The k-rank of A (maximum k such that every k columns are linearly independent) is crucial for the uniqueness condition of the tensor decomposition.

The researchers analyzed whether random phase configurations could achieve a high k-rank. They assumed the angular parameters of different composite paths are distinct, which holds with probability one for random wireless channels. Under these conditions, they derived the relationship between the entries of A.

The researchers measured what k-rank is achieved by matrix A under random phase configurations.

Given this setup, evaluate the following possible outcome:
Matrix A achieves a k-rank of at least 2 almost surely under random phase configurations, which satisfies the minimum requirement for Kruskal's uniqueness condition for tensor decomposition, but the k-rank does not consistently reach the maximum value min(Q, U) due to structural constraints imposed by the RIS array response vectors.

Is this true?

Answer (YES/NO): NO